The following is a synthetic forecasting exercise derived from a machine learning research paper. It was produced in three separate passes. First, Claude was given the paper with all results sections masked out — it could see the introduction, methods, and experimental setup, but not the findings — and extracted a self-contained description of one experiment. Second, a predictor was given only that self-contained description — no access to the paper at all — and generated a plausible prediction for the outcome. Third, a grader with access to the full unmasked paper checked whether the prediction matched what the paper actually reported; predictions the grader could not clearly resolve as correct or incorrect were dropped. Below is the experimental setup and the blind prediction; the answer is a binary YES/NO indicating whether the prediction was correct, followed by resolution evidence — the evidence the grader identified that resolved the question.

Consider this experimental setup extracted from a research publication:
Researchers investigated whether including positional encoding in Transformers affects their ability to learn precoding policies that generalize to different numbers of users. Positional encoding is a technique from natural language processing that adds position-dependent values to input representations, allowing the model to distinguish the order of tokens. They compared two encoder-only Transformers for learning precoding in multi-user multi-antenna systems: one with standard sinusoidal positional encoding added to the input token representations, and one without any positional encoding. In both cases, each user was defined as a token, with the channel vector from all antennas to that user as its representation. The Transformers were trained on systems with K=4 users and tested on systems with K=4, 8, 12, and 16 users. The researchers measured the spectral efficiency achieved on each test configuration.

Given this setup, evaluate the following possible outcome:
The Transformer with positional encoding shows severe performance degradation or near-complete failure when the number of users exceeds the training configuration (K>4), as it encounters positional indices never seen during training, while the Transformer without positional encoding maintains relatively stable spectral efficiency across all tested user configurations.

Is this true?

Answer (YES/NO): NO